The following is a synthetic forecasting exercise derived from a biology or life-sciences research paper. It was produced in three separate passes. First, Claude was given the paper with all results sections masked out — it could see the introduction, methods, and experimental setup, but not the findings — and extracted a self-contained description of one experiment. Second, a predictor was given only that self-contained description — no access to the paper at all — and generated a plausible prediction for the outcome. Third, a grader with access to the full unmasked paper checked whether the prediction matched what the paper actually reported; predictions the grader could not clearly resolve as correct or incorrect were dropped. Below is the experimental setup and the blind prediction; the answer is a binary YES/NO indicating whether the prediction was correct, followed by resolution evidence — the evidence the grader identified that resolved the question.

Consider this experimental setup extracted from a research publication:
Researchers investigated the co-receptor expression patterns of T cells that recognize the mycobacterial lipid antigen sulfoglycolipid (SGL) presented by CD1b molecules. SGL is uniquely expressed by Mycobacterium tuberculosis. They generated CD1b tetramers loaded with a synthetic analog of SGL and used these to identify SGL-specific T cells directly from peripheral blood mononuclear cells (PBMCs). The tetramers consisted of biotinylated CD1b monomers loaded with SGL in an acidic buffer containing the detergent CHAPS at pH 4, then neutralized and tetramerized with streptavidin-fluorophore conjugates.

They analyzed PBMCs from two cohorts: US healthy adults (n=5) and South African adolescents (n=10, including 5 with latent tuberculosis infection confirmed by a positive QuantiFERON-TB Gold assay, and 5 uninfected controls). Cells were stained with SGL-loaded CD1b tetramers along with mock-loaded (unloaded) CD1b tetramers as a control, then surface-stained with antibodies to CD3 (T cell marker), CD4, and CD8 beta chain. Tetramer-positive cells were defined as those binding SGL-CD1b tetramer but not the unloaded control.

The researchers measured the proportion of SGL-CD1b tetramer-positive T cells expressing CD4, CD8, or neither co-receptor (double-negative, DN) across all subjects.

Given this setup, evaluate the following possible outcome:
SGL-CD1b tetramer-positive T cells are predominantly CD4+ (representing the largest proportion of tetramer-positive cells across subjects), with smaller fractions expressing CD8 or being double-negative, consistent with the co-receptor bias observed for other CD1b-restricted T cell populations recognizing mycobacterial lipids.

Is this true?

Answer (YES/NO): YES